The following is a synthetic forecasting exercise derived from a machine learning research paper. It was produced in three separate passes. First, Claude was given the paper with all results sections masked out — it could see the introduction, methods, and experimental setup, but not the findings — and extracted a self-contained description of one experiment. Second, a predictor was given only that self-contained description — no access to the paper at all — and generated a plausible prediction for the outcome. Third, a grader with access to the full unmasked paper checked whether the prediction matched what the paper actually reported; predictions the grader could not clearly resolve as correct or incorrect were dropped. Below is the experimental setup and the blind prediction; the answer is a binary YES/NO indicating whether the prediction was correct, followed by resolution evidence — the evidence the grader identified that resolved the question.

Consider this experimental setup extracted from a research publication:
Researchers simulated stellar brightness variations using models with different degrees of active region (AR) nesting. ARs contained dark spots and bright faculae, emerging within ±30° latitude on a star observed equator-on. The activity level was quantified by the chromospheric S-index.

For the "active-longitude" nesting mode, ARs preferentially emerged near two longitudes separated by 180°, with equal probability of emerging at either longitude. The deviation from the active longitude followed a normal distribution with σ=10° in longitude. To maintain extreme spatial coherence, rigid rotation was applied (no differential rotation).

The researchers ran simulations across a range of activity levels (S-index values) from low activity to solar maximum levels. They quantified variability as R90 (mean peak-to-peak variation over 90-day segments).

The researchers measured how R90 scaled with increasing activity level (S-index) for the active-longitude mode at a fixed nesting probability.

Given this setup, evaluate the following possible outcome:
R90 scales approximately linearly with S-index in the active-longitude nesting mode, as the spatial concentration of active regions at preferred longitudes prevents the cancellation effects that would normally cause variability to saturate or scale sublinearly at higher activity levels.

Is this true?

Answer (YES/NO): NO